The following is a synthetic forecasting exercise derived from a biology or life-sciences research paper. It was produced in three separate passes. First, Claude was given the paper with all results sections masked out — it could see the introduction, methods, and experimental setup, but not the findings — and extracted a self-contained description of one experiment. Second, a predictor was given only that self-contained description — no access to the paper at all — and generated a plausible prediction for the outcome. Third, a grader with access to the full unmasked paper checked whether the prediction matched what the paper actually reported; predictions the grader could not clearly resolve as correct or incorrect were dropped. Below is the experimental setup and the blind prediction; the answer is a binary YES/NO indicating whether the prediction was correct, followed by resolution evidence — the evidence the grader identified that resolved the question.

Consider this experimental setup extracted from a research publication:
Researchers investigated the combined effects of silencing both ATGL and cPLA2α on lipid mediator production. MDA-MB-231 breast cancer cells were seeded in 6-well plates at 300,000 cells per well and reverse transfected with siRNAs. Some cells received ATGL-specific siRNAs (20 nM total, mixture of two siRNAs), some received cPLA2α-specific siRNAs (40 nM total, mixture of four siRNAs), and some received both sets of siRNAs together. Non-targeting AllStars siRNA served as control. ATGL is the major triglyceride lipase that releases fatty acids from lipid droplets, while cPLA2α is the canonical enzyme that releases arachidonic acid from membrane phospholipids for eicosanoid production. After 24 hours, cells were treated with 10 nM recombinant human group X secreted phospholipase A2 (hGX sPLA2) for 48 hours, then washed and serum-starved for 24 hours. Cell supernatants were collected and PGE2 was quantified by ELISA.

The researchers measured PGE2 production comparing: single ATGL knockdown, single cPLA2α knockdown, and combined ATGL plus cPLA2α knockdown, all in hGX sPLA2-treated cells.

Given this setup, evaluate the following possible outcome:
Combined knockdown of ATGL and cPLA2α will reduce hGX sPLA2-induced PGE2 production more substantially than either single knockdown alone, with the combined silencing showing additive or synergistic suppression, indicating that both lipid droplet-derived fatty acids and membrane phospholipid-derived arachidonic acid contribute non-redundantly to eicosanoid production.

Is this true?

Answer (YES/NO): NO